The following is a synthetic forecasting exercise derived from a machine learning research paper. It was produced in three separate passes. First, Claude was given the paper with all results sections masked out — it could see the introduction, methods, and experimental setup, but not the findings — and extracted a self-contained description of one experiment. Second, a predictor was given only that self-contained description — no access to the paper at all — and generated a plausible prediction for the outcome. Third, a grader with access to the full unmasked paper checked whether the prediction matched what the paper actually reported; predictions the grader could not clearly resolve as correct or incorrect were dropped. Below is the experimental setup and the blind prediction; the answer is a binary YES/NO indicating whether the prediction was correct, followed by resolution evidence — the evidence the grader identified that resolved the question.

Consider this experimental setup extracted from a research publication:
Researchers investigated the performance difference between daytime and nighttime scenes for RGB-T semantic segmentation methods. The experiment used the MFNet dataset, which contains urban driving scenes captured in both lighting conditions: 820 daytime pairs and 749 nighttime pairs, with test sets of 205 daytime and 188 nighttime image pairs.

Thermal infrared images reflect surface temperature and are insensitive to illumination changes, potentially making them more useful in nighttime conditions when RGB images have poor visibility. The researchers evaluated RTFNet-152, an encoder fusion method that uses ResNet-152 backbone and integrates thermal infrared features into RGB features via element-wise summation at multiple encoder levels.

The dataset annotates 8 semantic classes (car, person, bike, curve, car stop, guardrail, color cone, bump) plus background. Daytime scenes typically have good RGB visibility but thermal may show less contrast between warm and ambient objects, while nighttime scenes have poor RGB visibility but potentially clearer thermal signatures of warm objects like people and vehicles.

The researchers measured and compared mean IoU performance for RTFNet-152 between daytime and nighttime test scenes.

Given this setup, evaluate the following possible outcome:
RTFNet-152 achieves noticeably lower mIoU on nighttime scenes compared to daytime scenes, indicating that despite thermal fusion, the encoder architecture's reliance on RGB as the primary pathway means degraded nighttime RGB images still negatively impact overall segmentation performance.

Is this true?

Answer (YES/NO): NO